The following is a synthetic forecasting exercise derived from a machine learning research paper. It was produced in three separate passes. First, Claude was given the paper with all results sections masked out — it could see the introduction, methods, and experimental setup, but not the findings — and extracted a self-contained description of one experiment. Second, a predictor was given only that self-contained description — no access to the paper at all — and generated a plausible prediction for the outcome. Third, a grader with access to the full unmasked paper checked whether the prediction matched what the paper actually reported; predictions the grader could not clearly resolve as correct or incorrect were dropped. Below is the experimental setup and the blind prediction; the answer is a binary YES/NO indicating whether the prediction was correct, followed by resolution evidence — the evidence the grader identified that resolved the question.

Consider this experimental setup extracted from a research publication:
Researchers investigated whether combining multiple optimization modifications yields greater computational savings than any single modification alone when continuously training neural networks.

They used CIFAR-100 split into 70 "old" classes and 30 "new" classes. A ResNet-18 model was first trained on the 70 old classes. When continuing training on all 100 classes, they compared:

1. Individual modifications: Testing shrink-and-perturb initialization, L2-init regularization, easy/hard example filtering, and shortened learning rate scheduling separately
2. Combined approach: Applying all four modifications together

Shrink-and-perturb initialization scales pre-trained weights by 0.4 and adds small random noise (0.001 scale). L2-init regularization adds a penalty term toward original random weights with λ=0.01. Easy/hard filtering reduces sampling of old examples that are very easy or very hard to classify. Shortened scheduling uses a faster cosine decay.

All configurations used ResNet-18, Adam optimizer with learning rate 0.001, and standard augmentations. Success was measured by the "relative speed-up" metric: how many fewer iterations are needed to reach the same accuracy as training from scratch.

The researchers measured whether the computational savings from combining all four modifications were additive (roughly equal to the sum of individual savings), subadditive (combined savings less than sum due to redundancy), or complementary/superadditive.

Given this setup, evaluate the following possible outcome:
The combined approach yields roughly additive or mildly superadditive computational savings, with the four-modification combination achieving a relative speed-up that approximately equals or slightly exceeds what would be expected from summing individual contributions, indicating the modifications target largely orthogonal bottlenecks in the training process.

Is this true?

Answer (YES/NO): NO